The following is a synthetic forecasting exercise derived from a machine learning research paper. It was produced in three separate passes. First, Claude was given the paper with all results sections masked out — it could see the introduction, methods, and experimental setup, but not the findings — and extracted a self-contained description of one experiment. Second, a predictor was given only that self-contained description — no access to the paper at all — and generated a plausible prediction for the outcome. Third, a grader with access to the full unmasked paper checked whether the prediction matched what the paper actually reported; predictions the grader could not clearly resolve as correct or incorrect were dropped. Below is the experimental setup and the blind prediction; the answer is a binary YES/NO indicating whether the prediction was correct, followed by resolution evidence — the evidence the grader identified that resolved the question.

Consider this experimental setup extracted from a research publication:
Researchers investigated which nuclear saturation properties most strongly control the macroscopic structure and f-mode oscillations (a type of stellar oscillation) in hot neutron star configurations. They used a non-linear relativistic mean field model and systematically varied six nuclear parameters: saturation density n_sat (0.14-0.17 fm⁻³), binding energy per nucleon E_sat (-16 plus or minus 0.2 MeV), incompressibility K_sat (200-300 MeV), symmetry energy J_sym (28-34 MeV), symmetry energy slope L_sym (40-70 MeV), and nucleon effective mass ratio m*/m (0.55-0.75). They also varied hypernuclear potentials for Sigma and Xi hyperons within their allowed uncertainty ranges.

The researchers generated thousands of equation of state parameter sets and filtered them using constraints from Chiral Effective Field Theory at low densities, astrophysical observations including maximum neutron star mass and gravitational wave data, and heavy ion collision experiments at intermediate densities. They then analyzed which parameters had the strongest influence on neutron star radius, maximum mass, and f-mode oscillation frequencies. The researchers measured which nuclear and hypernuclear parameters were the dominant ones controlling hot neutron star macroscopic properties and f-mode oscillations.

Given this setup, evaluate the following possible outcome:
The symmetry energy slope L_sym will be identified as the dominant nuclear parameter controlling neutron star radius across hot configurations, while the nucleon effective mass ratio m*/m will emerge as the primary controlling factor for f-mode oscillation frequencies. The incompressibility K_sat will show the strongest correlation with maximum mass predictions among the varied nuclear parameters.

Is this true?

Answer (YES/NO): NO